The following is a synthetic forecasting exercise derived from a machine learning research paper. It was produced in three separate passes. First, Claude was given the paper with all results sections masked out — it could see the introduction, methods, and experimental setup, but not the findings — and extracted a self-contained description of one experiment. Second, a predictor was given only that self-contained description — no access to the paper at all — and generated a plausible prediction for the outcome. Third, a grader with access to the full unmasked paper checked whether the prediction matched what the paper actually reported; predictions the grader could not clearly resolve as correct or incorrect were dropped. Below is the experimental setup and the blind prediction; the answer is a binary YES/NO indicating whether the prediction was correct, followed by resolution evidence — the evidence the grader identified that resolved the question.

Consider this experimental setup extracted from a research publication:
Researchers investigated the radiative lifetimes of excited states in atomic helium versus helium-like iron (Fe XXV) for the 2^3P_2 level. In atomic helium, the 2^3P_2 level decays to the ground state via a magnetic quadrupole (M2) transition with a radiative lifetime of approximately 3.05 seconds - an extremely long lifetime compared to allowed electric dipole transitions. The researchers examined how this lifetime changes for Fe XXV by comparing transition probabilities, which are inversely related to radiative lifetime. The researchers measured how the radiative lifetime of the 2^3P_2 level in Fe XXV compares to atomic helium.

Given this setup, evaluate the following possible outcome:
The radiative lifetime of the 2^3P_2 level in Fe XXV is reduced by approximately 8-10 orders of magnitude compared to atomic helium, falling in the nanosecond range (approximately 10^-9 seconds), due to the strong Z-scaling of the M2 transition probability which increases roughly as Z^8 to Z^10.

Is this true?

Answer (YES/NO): NO